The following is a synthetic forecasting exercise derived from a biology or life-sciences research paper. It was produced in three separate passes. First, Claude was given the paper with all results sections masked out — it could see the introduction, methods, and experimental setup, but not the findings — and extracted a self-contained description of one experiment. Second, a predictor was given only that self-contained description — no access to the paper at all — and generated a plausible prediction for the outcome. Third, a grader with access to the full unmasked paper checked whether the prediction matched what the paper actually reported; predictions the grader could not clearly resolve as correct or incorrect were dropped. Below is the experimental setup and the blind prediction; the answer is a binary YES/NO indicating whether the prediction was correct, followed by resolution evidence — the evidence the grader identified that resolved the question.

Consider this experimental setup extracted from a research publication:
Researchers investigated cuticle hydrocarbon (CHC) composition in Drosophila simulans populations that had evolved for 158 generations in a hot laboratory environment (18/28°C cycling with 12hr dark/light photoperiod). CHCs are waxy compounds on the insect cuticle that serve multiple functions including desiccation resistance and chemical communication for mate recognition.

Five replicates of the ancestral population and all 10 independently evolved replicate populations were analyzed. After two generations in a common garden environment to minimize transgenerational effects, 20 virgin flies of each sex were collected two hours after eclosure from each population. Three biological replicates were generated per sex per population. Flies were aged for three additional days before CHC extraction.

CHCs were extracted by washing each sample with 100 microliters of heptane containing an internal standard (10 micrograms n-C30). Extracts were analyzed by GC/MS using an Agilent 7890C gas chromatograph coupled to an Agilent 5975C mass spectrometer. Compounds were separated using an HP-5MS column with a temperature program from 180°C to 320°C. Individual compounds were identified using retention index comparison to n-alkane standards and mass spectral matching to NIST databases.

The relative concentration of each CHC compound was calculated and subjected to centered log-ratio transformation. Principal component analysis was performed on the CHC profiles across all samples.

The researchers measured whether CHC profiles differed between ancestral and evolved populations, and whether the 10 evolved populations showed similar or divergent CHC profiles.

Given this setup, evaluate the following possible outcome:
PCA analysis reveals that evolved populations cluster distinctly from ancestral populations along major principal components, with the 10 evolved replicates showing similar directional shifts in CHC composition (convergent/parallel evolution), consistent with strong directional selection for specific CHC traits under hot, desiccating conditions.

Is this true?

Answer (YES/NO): YES